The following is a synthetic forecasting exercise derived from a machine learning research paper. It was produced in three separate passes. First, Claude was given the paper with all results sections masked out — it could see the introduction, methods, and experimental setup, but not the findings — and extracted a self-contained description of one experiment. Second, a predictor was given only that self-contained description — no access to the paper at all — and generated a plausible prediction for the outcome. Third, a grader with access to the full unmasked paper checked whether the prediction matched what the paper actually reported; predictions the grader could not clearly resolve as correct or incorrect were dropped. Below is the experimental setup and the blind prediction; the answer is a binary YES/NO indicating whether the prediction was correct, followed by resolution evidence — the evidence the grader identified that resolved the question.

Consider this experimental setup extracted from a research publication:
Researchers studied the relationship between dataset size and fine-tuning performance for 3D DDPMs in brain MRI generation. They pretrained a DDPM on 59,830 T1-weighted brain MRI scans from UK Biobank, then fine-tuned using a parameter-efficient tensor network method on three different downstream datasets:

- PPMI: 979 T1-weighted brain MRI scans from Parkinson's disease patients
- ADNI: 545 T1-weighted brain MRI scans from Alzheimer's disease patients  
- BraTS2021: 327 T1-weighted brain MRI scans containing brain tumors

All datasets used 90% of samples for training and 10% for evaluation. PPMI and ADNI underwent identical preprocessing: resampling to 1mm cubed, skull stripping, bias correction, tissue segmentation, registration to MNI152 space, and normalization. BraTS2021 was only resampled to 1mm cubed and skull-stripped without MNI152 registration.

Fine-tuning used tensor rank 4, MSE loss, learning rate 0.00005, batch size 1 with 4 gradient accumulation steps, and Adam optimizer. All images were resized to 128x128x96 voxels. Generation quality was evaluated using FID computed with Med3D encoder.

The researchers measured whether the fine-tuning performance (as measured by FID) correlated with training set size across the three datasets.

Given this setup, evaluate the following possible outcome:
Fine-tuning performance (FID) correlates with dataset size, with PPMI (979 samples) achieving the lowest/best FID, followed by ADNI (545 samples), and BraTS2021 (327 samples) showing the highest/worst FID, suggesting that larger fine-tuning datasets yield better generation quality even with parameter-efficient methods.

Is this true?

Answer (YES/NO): NO